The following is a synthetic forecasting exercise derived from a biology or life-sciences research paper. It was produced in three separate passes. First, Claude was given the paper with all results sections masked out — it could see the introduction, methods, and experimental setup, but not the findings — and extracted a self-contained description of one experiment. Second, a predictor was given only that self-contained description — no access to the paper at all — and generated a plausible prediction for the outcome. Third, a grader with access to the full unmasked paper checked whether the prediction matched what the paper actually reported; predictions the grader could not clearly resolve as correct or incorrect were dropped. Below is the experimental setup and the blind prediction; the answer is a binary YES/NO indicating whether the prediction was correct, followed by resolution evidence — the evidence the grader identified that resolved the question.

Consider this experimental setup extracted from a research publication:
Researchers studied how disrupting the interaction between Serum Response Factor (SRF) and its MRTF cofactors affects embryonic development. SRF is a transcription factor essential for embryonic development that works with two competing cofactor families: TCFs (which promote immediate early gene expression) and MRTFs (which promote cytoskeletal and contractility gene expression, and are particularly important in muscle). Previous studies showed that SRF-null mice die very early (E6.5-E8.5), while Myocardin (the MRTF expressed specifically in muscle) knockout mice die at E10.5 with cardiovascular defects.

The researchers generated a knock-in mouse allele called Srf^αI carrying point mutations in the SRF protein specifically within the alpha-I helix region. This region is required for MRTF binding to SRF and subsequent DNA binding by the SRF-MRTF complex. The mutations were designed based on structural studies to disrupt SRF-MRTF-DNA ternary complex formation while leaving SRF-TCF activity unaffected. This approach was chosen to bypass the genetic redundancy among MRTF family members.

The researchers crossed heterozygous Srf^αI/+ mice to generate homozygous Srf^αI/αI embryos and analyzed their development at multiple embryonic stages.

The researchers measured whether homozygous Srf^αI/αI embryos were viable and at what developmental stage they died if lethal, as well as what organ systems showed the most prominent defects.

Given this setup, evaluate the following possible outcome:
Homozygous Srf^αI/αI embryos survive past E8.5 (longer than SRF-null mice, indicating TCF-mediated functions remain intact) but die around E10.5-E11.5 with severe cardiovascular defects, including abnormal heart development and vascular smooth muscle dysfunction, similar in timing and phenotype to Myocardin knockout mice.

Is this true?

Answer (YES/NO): YES